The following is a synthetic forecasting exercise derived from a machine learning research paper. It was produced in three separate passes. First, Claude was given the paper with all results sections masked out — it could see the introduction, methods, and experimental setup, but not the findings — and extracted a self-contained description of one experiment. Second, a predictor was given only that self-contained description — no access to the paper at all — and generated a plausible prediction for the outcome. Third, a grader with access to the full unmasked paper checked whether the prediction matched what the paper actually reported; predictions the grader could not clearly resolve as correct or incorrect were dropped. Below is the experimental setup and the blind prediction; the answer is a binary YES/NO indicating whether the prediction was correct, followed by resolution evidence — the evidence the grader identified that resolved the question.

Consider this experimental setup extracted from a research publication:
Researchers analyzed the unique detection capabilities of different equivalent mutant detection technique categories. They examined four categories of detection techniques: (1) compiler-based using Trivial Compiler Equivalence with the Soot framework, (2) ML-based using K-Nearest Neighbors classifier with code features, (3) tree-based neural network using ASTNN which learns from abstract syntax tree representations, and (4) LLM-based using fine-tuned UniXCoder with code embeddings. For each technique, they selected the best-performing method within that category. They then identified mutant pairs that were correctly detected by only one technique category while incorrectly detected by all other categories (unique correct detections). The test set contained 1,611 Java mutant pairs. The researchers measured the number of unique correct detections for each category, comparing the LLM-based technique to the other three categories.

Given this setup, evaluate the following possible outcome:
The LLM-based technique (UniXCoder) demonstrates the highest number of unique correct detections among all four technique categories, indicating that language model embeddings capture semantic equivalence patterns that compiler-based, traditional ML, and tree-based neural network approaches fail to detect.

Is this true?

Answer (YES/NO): YES